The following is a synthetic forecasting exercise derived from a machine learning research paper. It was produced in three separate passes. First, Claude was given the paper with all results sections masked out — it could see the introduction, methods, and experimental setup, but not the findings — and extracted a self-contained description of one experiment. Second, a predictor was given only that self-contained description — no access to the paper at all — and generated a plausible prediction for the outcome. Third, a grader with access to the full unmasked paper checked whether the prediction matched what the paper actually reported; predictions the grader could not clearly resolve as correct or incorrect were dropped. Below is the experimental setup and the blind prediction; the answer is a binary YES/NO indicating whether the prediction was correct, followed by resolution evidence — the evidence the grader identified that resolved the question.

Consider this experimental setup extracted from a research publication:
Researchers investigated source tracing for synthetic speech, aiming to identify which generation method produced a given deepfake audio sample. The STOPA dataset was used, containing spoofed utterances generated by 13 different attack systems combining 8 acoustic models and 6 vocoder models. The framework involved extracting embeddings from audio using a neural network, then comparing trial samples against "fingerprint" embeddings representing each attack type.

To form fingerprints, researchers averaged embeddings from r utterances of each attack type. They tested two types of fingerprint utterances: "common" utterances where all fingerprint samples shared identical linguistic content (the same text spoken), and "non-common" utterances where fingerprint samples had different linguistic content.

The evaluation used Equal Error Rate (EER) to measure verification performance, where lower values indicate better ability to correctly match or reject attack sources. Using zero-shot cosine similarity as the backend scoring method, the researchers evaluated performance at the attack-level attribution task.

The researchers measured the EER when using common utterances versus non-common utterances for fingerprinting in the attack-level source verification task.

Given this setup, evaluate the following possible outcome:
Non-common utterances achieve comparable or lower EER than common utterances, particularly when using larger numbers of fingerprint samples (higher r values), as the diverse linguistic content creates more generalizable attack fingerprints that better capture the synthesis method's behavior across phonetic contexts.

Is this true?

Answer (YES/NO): NO